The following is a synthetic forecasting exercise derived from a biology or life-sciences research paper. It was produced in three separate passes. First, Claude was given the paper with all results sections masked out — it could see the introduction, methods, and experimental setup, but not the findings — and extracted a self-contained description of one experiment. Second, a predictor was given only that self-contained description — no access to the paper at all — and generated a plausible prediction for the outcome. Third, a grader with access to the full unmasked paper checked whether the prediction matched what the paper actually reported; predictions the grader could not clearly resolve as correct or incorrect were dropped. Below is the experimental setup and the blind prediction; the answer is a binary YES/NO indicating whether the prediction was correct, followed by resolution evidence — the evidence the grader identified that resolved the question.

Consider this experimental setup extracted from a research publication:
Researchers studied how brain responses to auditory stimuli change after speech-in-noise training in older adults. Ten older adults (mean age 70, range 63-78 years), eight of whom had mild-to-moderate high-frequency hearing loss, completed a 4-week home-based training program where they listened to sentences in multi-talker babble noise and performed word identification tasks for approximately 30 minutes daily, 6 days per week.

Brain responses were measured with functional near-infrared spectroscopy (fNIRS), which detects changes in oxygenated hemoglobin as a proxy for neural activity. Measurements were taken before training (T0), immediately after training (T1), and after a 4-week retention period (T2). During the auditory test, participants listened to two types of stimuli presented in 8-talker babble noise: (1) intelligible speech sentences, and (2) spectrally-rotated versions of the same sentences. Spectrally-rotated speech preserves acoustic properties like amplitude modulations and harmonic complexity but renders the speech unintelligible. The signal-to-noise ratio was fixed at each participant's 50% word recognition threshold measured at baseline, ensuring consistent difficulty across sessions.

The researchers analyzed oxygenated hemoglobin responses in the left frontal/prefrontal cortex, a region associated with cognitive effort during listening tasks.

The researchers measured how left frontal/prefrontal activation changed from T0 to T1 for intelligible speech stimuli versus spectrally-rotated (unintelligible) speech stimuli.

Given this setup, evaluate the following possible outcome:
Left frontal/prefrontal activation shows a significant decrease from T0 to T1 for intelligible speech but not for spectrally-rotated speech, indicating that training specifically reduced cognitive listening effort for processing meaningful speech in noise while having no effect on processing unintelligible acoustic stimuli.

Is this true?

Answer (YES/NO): YES